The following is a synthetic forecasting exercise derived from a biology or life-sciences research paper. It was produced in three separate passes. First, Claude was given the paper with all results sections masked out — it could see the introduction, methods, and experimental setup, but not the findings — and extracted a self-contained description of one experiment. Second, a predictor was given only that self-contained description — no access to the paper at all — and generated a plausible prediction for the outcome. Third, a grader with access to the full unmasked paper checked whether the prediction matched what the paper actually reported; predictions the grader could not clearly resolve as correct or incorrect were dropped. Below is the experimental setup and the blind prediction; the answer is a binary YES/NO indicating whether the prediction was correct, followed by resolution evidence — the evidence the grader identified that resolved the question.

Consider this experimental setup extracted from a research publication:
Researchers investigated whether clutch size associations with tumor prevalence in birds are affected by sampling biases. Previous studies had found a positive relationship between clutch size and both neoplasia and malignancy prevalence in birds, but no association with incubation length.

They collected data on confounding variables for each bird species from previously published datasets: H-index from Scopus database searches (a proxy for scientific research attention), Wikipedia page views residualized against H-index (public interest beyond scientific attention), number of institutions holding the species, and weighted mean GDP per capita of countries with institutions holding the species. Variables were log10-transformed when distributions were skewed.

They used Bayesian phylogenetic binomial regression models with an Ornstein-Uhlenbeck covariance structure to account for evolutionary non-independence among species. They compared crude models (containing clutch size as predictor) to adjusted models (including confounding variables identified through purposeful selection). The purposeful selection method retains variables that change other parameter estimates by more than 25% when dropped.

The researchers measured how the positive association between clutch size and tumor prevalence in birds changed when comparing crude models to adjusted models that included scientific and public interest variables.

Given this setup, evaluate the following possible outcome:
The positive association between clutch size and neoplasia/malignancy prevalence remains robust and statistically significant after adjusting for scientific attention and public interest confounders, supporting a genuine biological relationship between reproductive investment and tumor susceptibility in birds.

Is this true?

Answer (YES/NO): YES